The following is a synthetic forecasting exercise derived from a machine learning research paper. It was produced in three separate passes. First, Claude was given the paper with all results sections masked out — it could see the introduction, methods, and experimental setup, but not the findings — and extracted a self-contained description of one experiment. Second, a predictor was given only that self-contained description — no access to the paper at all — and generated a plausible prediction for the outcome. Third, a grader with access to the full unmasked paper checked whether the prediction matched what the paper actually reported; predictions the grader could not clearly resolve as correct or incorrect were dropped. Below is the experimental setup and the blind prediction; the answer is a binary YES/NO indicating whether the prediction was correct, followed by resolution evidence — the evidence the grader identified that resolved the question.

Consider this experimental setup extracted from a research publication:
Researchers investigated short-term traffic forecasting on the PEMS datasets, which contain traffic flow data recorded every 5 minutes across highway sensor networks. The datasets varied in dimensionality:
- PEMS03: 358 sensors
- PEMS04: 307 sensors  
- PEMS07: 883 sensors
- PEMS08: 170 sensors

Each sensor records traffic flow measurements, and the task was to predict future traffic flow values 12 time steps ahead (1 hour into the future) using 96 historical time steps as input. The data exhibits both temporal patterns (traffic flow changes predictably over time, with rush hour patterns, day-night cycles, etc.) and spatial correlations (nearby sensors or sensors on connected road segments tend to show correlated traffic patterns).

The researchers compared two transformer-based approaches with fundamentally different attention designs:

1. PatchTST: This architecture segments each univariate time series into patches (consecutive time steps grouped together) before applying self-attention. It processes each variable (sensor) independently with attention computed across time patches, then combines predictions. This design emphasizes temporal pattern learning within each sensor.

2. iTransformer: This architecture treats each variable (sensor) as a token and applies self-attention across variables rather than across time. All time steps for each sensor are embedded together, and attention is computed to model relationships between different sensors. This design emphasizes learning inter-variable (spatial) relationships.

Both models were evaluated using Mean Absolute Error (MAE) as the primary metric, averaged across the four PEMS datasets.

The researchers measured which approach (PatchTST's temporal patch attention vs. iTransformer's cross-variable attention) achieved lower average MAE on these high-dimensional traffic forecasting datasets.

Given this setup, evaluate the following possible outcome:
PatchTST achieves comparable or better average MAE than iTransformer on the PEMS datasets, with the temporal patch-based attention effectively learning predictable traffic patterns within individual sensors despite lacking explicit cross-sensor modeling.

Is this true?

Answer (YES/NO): NO